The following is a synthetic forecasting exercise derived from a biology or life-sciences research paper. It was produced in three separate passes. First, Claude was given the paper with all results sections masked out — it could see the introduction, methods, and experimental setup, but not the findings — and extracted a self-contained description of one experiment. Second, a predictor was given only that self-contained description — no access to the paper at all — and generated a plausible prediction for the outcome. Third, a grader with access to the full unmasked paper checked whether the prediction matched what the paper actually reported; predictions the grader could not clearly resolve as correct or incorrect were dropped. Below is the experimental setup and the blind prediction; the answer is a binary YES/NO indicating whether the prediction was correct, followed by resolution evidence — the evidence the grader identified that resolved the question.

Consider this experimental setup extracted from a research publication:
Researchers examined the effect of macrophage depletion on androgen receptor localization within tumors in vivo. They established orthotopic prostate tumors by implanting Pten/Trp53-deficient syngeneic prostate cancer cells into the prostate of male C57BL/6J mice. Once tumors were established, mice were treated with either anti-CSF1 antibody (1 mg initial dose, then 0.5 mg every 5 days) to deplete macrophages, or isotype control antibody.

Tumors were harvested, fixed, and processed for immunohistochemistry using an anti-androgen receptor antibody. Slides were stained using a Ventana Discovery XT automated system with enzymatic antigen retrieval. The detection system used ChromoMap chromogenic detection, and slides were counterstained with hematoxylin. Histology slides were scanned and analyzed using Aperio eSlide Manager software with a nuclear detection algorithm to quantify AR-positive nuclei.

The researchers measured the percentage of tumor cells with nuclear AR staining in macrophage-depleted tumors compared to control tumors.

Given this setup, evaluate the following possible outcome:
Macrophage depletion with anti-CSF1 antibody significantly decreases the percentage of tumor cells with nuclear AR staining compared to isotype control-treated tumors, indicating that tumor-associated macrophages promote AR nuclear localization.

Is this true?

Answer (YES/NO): YES